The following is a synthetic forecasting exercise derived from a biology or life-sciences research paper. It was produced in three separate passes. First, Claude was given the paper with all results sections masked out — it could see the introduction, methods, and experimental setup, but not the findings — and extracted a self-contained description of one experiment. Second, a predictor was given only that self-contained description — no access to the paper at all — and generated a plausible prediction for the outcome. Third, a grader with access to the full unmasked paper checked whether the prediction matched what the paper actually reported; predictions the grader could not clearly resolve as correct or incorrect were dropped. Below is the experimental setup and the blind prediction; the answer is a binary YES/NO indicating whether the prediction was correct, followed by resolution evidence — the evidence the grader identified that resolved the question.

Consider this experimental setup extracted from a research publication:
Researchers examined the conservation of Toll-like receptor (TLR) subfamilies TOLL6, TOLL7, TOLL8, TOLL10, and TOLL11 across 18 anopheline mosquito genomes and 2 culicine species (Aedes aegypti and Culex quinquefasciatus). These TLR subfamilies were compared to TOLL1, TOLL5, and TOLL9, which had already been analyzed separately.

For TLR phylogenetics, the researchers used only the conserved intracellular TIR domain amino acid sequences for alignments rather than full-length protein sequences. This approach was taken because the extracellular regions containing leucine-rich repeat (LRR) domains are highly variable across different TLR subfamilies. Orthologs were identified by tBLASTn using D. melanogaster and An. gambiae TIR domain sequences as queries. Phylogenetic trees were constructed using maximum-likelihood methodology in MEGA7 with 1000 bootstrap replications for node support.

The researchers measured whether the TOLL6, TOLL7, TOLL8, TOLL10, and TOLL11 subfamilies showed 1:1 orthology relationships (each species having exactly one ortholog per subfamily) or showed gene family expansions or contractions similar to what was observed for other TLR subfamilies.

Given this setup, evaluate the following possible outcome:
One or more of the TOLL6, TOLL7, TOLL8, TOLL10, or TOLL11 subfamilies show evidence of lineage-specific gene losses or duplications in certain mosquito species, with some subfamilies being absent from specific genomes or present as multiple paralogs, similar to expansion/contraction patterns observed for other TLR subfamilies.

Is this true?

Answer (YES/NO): NO